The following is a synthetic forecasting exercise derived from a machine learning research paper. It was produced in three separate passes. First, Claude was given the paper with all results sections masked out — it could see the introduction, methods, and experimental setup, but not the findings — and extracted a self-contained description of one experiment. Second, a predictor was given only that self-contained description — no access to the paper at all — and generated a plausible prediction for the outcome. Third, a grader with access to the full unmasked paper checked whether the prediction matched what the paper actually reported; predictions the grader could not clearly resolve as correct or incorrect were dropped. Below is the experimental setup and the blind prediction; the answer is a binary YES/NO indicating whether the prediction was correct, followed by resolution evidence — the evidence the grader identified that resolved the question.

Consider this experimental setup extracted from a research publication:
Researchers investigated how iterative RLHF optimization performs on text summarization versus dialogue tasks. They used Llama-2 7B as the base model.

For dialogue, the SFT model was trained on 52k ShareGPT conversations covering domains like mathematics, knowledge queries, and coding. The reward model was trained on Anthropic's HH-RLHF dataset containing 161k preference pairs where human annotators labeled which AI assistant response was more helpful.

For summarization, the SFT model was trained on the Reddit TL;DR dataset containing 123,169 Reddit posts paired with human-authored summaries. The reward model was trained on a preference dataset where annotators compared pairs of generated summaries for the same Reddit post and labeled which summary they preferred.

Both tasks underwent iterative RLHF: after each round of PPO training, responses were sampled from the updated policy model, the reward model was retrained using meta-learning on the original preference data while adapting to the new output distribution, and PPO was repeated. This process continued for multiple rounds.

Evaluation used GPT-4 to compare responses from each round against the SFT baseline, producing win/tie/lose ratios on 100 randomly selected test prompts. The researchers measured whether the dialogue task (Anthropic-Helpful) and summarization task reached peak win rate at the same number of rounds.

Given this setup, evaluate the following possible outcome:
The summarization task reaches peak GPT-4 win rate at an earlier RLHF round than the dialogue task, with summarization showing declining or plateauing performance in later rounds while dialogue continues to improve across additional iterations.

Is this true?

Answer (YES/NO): NO